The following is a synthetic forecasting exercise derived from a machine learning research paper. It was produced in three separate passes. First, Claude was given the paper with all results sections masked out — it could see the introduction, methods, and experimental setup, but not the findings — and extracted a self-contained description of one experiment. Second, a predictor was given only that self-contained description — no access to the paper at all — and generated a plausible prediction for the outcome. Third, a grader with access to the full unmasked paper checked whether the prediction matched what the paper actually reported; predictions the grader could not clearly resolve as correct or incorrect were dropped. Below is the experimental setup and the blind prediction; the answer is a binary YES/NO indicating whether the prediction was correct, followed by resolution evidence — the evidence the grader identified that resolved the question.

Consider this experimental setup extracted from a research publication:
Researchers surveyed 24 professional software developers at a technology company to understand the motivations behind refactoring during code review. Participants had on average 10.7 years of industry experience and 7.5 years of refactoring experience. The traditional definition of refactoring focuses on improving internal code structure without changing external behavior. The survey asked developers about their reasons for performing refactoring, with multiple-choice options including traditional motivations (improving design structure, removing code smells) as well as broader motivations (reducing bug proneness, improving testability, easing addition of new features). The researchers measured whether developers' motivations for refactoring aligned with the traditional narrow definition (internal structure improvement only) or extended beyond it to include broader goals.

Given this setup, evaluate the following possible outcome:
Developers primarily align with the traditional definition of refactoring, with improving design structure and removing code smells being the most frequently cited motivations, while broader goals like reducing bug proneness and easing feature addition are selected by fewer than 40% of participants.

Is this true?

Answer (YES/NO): NO